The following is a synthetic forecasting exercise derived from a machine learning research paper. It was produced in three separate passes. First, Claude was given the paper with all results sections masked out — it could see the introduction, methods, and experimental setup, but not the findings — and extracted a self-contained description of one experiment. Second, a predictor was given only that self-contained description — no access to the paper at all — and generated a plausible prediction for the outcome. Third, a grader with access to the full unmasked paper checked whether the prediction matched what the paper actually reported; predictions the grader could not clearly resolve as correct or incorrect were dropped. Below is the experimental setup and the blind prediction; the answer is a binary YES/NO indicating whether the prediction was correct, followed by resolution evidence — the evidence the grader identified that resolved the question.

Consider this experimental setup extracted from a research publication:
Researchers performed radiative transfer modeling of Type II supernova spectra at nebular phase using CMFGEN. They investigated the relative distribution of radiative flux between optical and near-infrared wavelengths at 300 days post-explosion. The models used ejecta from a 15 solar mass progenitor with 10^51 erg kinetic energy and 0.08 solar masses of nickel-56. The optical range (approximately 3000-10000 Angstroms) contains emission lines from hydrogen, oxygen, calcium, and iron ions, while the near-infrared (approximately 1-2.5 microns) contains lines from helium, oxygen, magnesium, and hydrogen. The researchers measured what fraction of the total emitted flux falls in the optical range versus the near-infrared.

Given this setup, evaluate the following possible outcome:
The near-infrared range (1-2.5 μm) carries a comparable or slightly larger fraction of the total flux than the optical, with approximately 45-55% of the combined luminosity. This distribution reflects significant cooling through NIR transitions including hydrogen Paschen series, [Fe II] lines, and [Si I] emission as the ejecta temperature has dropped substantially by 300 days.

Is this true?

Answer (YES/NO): NO